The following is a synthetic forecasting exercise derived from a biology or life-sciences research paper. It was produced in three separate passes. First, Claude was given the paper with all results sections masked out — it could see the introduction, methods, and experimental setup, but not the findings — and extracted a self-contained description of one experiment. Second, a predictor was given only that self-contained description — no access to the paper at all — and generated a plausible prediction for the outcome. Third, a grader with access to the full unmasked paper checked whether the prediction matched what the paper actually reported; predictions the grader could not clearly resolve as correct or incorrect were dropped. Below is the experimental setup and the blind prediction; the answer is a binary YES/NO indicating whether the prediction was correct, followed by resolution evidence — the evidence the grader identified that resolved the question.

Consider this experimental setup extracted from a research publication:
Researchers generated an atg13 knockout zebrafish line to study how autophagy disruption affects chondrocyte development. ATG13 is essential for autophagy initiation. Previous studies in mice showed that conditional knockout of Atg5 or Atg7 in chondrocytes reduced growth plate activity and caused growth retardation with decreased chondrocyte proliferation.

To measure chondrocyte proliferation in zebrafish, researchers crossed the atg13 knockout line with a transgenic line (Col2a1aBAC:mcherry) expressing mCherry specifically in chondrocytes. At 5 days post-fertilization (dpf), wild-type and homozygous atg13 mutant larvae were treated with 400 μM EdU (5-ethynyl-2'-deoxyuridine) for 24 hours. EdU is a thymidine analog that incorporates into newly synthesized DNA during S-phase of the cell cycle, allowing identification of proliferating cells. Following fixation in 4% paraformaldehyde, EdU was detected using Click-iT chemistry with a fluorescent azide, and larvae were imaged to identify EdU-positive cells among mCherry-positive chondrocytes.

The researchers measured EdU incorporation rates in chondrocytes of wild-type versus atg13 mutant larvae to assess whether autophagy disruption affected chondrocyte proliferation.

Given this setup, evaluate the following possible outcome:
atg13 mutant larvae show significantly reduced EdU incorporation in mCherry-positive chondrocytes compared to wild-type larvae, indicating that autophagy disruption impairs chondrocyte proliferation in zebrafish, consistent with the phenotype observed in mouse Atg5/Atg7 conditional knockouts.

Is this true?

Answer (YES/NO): YES